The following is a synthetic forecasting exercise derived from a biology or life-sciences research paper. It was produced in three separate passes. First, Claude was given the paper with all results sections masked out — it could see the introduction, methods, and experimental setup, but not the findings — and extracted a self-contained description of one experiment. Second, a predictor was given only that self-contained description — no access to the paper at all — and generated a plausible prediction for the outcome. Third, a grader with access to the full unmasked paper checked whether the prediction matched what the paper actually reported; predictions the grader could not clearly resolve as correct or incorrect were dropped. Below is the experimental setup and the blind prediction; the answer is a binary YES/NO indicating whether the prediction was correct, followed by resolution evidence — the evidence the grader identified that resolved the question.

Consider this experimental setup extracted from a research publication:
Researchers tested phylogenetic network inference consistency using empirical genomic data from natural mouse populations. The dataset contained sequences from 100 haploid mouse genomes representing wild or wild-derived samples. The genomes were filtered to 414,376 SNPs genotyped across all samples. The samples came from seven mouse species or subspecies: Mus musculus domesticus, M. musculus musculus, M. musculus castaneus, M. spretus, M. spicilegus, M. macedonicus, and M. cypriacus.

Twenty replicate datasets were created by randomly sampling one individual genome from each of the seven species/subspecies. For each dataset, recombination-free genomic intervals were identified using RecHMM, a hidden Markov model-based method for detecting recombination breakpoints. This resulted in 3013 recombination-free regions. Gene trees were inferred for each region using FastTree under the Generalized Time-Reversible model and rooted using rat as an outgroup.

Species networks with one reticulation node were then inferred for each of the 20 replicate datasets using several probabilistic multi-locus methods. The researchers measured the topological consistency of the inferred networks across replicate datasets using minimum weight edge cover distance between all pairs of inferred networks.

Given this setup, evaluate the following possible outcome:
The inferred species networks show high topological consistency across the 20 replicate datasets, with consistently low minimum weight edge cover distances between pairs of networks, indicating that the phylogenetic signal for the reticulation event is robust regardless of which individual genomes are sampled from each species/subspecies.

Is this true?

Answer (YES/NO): NO